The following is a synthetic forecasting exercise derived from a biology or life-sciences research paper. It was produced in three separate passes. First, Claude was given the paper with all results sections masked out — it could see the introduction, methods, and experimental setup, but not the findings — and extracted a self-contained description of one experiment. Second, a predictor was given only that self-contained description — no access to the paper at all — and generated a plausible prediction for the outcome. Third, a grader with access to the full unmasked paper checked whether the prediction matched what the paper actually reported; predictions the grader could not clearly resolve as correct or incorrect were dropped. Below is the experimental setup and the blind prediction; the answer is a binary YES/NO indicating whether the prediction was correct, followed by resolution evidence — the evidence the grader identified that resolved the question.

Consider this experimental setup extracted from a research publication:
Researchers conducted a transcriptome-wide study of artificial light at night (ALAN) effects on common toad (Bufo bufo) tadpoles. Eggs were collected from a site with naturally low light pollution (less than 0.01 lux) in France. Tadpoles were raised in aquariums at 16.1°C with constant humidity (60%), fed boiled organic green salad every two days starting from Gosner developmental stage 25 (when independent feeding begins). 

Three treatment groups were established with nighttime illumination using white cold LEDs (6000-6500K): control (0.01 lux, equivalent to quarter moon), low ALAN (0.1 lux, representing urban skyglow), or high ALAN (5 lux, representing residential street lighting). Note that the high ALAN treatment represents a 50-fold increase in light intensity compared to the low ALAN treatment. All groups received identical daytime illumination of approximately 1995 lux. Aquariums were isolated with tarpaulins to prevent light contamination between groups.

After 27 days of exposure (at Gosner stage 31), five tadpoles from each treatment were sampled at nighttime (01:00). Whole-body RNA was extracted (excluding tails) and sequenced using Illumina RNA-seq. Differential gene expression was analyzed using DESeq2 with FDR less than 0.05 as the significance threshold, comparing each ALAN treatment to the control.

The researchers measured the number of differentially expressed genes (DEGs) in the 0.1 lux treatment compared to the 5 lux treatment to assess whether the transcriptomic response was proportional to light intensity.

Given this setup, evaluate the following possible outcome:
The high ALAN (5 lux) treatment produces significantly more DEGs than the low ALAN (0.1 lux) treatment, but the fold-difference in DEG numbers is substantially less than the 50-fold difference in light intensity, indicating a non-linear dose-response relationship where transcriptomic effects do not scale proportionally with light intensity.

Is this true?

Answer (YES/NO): YES